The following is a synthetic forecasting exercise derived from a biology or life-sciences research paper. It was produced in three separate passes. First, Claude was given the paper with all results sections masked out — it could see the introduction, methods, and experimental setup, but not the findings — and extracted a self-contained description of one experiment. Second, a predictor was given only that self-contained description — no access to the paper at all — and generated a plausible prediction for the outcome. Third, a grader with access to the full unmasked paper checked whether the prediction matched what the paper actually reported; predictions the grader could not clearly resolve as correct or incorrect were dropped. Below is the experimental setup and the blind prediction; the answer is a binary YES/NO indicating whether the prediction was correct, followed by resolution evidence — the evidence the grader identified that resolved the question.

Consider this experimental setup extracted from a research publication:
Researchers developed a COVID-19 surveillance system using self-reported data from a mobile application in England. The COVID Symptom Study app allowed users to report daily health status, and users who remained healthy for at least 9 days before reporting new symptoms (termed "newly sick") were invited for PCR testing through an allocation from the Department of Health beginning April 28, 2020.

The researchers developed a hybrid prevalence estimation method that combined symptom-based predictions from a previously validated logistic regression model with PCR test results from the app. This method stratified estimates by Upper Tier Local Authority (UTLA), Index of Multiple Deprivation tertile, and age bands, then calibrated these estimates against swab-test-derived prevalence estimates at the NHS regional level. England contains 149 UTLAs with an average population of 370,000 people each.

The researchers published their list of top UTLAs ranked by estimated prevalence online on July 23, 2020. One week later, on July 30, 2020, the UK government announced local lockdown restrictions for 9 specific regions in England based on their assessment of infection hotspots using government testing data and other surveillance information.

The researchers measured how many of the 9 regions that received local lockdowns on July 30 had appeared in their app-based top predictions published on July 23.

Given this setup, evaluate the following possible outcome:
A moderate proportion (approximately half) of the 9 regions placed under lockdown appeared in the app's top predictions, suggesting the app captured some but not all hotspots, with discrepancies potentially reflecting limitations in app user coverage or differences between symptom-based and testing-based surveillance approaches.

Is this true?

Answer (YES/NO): YES